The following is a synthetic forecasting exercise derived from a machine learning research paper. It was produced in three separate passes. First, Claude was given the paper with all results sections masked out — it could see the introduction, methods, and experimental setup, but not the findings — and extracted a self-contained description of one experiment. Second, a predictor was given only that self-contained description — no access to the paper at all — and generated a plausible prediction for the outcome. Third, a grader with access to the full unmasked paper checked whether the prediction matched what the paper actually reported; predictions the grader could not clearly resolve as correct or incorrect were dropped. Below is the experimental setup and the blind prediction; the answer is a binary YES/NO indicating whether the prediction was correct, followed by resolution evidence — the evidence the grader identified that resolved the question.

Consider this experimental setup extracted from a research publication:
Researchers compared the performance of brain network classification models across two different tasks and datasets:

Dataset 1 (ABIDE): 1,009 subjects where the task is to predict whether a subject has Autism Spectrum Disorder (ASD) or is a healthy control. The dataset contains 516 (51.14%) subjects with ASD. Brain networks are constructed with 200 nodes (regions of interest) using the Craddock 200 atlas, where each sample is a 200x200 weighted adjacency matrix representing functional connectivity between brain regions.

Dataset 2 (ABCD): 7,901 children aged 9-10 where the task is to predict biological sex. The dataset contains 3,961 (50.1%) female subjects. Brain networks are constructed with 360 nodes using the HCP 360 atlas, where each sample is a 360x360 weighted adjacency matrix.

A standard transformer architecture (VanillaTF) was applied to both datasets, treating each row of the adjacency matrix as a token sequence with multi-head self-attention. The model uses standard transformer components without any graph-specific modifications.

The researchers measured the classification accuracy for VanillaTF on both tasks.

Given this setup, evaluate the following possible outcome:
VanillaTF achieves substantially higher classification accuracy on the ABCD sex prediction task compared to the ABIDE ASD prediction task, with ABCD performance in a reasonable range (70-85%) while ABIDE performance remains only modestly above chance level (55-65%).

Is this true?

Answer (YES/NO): NO